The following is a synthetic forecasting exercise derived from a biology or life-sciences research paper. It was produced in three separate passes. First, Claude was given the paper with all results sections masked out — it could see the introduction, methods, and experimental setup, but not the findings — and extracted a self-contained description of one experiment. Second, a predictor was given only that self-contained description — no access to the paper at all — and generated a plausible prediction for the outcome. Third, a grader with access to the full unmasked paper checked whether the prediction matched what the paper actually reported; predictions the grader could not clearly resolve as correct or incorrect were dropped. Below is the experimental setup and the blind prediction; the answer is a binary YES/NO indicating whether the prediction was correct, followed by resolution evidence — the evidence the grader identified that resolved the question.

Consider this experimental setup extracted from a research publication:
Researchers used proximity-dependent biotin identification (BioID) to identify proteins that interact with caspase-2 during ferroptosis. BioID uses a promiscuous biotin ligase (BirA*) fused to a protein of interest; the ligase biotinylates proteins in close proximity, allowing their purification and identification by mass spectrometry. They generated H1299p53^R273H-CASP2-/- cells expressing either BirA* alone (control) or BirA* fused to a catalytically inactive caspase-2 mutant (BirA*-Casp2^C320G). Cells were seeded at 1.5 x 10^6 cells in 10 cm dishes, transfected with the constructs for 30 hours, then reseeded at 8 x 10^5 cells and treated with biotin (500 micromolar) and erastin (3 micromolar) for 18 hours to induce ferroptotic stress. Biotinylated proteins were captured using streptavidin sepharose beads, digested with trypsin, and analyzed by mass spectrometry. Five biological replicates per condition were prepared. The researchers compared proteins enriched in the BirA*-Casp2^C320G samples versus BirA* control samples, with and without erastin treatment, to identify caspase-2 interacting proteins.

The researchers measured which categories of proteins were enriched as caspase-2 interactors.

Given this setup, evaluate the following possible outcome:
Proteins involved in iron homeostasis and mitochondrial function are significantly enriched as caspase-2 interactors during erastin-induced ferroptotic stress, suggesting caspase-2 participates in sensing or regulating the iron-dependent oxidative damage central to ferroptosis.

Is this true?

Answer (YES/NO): NO